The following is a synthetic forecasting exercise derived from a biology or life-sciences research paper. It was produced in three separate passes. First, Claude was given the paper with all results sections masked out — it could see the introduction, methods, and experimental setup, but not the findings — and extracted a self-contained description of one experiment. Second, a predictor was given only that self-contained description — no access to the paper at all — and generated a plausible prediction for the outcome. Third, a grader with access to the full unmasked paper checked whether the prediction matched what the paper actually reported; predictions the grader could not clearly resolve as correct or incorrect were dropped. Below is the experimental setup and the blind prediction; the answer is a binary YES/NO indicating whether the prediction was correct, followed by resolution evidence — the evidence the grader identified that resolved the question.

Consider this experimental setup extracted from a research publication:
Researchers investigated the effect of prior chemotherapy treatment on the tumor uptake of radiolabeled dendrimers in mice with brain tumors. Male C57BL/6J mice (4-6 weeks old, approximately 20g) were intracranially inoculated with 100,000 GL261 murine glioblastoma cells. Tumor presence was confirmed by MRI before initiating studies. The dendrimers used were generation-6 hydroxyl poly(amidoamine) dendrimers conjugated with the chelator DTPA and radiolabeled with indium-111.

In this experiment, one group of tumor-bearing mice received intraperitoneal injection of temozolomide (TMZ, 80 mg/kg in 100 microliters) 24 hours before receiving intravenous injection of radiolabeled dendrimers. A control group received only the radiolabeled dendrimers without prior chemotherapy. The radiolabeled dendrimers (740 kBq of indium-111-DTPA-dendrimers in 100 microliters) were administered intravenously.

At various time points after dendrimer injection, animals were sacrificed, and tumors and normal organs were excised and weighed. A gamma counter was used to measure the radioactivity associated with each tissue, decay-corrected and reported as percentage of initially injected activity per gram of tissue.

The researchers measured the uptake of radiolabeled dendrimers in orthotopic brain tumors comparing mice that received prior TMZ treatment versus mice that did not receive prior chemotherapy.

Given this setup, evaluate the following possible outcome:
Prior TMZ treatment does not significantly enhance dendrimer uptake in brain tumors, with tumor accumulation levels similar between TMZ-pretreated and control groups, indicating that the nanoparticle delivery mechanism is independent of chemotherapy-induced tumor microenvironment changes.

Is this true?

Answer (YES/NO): NO